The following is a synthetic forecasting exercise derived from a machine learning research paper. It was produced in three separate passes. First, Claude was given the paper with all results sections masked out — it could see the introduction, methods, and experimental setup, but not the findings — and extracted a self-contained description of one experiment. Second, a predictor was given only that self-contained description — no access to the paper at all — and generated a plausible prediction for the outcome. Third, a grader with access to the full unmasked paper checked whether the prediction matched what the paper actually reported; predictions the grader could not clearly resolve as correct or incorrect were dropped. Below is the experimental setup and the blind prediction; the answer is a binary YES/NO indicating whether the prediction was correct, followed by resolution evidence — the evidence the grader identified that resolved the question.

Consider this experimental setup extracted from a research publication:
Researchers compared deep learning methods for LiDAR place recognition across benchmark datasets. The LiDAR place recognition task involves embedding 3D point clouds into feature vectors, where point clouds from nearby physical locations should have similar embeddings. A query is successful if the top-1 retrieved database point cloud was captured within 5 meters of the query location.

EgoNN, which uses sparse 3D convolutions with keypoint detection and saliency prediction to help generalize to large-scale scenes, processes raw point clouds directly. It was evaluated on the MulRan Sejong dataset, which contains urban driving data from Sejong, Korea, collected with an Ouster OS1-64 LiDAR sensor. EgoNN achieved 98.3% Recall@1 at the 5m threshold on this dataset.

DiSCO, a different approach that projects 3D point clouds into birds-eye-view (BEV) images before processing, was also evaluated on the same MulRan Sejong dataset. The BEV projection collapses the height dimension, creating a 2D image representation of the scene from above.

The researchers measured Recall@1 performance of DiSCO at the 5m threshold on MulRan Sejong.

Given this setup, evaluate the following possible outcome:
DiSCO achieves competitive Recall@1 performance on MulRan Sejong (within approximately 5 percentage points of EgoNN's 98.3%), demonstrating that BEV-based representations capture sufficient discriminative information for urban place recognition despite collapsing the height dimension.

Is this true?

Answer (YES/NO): YES